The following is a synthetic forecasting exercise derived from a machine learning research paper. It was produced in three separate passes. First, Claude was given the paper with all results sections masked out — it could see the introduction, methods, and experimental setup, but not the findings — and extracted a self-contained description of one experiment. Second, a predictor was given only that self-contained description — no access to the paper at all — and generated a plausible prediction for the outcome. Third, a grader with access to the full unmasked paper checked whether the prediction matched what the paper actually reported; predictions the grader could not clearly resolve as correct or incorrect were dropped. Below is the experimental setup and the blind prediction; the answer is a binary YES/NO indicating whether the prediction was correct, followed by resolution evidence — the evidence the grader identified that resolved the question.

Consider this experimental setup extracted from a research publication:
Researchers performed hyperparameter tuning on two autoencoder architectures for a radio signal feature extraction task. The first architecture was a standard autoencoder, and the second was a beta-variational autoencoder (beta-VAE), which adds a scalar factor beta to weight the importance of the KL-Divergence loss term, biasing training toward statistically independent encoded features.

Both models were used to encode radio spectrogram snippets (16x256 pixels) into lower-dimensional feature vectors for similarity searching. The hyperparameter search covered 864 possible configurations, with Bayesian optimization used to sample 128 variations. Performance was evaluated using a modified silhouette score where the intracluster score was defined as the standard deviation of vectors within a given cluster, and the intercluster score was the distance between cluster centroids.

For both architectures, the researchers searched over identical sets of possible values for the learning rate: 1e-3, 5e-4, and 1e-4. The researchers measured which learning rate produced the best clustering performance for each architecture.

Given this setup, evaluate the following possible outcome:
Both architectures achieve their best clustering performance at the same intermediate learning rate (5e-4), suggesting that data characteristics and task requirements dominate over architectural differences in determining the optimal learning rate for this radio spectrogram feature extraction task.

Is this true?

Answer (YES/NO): NO